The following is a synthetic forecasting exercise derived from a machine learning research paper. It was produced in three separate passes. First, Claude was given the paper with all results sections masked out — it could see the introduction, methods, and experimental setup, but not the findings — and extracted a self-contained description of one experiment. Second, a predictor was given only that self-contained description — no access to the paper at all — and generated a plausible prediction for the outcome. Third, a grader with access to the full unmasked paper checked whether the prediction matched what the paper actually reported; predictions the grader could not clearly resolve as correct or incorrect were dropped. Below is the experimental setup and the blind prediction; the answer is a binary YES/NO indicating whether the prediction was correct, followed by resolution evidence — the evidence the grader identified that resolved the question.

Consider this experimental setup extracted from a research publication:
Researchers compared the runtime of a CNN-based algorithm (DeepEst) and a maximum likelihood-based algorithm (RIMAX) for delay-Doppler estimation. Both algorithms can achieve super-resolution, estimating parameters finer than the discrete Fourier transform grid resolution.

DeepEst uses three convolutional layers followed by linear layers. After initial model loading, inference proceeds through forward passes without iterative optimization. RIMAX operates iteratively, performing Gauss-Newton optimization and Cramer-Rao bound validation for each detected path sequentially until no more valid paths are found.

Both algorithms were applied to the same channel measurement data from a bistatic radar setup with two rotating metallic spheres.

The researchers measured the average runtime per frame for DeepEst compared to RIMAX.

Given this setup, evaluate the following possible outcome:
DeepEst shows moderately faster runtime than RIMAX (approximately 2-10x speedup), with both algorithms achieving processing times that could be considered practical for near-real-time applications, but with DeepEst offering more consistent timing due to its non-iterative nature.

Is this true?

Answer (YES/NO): NO